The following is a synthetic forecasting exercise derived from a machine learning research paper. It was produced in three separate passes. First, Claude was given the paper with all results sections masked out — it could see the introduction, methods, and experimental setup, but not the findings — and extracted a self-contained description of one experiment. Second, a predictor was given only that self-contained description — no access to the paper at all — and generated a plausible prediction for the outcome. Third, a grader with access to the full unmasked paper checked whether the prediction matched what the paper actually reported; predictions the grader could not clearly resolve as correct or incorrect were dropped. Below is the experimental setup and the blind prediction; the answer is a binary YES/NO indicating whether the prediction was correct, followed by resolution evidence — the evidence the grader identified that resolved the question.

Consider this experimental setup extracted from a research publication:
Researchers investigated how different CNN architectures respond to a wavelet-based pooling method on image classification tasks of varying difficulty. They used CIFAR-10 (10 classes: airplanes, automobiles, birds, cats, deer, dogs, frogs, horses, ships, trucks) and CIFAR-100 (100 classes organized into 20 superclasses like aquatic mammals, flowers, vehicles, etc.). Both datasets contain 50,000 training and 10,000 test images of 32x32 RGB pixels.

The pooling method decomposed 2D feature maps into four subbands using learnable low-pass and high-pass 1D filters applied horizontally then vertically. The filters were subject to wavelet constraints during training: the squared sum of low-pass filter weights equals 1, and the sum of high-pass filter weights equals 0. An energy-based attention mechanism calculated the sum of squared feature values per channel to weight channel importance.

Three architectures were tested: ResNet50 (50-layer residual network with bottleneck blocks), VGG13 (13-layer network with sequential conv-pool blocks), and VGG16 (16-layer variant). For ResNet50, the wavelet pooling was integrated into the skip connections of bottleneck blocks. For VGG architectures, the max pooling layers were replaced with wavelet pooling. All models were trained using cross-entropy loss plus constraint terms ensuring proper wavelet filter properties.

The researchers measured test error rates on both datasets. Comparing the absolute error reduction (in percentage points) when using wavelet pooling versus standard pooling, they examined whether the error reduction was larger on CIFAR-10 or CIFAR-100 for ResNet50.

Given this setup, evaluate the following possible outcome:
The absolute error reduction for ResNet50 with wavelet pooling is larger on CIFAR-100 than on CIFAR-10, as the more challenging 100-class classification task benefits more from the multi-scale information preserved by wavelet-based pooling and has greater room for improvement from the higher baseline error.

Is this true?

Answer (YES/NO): YES